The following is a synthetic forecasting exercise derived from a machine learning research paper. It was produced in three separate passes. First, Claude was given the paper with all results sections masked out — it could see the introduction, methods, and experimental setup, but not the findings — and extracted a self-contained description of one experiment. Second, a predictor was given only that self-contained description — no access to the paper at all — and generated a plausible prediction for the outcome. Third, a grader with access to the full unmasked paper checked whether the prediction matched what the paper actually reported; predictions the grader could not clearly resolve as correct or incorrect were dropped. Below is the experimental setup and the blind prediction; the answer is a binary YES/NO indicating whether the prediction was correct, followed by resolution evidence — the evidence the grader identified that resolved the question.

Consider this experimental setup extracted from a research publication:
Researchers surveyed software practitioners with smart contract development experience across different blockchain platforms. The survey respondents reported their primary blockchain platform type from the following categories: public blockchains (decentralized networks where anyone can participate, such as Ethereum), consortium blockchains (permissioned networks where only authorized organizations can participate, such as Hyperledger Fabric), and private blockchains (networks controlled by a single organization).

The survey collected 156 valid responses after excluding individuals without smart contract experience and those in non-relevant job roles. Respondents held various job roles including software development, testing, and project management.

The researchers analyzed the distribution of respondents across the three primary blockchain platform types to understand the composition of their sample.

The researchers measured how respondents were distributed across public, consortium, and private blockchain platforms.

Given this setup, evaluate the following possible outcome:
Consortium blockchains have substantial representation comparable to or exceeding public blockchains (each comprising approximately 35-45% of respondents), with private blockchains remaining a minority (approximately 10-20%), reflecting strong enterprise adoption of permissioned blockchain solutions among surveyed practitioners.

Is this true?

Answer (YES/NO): NO